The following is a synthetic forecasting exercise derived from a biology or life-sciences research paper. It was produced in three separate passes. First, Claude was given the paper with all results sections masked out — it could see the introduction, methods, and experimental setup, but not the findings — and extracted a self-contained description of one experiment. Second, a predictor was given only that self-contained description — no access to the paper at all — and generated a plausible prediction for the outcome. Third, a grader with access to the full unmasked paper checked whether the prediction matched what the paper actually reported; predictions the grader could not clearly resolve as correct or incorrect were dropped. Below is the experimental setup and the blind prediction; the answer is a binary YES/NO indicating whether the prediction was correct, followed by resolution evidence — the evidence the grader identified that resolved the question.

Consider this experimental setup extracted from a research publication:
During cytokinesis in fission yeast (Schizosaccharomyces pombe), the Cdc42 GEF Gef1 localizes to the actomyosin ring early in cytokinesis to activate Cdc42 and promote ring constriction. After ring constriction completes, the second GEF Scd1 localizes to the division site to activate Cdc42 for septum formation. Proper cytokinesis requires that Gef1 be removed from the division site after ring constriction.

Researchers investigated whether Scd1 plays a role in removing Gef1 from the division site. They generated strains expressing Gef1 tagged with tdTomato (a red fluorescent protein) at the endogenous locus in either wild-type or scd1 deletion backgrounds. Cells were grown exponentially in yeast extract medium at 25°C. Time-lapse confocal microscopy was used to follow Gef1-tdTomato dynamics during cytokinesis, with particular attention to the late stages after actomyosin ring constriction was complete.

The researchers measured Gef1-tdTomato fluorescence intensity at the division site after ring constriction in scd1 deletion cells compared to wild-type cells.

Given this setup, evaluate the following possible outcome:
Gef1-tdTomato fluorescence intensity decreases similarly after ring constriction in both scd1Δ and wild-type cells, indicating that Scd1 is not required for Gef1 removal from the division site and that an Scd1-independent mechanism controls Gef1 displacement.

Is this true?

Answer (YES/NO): NO